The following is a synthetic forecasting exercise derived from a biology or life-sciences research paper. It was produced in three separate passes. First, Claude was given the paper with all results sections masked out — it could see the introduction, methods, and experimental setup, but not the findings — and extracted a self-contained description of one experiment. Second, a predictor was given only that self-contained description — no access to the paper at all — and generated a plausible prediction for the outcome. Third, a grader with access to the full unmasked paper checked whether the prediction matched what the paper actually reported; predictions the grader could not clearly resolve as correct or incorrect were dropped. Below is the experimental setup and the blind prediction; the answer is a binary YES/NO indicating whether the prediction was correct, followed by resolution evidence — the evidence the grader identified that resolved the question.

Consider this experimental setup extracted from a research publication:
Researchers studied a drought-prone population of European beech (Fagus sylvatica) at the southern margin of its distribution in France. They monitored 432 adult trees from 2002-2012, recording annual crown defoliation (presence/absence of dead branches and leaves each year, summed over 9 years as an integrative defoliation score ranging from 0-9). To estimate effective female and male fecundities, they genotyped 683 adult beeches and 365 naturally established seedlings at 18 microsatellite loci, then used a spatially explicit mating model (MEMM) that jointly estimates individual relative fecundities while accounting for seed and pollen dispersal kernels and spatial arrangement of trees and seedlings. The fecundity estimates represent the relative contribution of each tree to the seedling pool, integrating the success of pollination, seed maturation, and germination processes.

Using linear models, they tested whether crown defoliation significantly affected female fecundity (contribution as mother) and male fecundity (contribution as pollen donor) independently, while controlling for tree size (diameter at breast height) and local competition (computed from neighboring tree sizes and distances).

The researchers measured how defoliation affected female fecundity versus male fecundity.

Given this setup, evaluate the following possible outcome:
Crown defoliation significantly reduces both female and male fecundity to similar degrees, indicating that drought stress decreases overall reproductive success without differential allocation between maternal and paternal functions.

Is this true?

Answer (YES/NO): NO